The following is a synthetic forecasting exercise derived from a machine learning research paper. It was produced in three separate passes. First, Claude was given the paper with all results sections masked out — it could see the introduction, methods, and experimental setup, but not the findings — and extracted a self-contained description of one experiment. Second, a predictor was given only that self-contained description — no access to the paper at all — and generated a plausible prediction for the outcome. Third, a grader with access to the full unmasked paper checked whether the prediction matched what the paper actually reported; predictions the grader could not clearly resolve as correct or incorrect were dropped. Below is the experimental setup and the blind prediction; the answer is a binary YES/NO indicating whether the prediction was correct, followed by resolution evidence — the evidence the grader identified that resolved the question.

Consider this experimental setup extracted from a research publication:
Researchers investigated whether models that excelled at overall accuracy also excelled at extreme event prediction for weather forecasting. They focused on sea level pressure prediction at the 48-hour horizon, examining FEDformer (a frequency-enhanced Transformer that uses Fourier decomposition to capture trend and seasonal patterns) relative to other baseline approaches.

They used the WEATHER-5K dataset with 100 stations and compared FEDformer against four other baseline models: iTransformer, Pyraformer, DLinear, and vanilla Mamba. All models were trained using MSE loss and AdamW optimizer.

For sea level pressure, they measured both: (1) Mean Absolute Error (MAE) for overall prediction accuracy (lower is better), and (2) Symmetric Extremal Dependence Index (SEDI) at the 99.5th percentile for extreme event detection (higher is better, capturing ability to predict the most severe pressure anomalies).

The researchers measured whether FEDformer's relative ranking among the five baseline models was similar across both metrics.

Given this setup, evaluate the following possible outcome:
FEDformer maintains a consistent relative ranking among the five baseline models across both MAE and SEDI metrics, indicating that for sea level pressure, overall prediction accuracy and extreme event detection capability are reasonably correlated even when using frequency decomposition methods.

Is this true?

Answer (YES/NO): NO